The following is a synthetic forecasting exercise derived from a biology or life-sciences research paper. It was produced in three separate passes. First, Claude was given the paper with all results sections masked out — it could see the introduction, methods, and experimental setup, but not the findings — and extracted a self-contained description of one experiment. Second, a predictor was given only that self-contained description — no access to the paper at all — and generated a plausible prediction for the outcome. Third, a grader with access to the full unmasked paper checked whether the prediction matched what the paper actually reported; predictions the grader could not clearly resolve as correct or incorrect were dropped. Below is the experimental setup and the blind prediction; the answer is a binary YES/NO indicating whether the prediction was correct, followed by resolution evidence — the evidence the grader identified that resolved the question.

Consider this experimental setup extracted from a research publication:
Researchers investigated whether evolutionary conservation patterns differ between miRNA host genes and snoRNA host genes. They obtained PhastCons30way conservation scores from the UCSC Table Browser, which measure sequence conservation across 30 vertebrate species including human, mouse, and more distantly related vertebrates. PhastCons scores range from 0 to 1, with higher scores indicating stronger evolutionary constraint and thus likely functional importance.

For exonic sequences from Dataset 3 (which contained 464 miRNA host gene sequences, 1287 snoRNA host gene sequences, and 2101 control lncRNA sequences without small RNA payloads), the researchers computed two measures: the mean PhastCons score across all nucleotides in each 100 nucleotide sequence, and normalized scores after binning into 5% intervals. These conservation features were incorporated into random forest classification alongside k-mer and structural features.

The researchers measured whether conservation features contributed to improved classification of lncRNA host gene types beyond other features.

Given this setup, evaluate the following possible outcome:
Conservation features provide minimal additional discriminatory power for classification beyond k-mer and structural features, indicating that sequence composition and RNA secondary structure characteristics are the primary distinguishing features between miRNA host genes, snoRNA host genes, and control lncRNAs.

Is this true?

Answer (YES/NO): NO